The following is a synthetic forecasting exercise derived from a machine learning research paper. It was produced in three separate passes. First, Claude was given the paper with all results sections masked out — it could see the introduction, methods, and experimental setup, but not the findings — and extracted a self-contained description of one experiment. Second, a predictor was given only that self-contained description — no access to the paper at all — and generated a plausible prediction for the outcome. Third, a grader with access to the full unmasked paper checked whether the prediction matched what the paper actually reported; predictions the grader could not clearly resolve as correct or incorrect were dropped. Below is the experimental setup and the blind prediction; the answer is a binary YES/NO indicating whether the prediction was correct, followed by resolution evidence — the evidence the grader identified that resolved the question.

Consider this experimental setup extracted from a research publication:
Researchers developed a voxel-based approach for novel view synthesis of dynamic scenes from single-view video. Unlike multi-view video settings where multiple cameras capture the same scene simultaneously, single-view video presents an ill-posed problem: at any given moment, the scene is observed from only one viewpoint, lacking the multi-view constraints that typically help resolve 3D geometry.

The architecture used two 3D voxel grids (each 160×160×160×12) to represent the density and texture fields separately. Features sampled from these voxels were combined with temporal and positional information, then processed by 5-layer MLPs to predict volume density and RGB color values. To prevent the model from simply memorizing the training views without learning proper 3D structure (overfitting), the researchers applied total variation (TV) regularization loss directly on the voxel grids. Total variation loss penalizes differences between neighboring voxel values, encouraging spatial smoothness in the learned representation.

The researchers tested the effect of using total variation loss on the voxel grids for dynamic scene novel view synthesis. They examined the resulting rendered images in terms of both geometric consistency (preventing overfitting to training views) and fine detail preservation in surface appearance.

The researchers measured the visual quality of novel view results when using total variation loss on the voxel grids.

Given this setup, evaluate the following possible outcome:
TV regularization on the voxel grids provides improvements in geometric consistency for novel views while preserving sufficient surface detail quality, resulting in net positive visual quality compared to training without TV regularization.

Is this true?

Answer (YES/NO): NO